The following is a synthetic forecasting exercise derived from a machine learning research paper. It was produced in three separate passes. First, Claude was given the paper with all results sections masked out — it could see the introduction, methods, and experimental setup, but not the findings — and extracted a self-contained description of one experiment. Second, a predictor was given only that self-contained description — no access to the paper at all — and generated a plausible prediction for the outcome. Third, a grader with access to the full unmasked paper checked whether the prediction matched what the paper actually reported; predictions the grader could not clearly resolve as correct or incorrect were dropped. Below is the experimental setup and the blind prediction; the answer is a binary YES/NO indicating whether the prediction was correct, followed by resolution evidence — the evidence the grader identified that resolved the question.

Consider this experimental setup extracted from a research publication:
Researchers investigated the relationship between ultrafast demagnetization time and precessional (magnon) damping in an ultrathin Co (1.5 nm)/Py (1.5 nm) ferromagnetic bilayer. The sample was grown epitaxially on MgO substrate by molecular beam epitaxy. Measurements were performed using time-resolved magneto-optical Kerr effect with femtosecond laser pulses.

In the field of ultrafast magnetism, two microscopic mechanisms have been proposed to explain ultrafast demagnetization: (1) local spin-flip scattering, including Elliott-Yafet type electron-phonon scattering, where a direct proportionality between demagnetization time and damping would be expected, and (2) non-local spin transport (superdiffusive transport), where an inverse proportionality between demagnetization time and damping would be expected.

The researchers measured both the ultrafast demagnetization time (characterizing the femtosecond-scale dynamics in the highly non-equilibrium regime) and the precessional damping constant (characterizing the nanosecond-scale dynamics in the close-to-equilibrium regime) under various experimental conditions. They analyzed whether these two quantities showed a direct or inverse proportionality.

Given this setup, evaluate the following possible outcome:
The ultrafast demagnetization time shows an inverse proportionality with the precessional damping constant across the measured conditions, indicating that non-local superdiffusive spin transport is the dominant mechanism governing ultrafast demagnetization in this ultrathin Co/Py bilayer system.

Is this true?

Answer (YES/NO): NO